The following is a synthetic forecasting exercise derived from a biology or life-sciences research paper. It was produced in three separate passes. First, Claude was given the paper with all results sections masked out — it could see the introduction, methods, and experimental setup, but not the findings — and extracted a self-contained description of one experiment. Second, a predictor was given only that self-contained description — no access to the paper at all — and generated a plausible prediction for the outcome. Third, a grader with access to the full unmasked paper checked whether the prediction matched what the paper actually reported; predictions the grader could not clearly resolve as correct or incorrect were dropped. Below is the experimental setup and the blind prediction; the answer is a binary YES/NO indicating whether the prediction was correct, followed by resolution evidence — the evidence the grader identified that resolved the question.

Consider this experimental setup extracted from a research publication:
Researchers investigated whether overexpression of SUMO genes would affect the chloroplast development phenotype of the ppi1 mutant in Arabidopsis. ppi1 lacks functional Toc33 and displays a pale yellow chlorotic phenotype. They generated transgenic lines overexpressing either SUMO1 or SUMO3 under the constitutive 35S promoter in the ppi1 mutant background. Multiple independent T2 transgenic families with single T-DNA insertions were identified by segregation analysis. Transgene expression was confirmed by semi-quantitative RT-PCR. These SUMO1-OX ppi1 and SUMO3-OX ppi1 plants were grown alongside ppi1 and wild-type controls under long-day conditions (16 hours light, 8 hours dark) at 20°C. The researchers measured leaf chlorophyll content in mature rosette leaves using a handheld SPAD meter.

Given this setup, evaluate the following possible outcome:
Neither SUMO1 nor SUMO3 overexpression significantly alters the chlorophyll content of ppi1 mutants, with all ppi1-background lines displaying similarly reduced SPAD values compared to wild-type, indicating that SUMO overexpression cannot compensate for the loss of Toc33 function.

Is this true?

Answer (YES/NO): NO